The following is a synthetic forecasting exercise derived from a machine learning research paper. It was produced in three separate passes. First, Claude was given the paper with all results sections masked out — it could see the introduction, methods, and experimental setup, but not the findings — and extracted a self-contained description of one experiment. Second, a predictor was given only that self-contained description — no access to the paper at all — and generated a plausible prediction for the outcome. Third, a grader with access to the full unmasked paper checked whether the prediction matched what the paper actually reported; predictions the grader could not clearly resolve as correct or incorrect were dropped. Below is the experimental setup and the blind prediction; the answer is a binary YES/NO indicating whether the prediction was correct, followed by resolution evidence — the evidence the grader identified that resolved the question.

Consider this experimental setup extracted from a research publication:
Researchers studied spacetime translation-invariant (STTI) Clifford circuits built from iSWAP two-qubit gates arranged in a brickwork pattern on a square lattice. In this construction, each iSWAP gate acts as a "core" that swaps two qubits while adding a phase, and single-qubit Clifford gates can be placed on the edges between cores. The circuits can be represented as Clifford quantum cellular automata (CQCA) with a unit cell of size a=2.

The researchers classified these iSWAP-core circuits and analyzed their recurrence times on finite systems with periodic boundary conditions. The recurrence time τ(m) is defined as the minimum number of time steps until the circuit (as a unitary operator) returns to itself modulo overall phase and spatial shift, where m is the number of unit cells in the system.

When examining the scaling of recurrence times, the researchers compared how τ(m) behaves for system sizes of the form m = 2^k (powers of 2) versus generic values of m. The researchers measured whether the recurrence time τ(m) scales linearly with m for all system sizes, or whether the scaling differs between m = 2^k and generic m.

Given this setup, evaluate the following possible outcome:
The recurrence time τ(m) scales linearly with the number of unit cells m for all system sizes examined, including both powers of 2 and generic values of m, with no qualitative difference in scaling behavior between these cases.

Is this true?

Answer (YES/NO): NO